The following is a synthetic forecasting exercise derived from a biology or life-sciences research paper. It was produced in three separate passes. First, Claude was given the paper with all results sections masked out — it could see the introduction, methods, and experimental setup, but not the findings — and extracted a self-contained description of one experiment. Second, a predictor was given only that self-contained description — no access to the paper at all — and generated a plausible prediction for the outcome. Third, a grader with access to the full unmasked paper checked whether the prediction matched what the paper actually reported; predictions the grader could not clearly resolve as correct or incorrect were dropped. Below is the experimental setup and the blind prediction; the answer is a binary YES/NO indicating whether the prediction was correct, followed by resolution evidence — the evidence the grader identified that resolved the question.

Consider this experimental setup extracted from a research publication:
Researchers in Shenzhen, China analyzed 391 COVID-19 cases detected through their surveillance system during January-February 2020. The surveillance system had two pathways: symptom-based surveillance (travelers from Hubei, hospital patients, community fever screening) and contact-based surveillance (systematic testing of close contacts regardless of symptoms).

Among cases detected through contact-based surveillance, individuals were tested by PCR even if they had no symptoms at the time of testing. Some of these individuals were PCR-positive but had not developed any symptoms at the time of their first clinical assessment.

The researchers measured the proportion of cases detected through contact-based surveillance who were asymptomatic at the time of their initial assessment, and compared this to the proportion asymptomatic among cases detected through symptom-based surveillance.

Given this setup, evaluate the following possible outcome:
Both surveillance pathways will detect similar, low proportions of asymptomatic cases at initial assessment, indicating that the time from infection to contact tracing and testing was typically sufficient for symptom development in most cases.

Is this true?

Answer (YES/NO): NO